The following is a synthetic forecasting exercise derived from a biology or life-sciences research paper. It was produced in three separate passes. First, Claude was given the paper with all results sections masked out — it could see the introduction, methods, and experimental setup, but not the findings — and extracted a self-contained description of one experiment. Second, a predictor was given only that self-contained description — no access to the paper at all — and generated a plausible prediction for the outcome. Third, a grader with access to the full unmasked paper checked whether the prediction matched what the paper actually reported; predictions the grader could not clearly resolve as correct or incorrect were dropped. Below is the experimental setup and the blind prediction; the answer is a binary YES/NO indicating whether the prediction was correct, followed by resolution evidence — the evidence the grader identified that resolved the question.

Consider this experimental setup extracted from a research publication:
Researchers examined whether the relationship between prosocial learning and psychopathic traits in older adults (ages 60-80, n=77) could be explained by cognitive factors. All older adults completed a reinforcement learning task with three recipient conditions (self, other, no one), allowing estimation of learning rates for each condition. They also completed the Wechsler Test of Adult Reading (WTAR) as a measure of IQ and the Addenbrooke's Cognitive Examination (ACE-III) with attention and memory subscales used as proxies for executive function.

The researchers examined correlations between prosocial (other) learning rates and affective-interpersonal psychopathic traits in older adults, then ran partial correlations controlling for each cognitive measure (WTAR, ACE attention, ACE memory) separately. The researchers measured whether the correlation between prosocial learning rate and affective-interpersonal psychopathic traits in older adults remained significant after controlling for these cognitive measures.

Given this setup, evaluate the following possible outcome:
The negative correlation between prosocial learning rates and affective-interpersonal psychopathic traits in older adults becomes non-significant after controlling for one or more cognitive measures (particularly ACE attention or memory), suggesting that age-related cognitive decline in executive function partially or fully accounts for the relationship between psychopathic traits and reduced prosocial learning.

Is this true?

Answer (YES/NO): NO